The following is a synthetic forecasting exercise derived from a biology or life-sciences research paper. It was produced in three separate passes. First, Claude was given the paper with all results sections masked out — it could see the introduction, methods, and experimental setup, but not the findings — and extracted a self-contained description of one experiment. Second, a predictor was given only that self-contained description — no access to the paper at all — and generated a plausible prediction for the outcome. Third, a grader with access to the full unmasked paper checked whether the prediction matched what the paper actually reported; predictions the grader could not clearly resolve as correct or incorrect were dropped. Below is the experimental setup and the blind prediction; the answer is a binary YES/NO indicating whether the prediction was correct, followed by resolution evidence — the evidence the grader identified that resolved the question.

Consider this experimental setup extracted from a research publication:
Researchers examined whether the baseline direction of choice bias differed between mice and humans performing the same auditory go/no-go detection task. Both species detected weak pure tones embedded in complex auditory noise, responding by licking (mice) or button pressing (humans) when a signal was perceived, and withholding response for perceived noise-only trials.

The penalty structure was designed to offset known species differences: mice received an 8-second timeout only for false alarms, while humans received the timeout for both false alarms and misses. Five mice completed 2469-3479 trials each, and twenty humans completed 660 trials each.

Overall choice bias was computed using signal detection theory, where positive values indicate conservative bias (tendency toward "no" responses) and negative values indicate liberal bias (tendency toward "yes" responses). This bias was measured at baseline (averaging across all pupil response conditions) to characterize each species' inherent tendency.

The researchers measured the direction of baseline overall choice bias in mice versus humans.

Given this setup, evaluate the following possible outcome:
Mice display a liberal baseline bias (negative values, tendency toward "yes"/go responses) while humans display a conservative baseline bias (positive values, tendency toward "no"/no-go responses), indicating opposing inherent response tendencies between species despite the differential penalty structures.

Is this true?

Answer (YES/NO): NO